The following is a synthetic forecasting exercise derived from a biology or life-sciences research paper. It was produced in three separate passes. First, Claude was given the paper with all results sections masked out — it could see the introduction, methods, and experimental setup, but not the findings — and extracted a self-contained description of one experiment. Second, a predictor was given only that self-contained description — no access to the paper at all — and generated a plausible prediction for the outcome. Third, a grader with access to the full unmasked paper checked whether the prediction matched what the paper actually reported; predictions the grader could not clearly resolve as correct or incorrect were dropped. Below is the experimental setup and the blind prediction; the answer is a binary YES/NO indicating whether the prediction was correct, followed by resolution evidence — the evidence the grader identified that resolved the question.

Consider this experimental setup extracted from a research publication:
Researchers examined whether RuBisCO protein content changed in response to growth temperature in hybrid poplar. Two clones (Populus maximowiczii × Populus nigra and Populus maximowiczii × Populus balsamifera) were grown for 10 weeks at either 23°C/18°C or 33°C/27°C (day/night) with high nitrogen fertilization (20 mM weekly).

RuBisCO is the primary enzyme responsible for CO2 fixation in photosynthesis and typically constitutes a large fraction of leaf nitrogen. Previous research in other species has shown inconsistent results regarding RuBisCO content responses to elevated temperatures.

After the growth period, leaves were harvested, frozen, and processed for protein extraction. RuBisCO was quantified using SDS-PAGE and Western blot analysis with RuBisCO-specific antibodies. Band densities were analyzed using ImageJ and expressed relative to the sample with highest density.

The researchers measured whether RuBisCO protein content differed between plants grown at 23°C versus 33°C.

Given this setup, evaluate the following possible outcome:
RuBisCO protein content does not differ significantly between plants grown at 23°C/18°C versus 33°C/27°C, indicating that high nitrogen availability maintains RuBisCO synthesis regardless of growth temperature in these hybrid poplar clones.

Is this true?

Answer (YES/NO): YES